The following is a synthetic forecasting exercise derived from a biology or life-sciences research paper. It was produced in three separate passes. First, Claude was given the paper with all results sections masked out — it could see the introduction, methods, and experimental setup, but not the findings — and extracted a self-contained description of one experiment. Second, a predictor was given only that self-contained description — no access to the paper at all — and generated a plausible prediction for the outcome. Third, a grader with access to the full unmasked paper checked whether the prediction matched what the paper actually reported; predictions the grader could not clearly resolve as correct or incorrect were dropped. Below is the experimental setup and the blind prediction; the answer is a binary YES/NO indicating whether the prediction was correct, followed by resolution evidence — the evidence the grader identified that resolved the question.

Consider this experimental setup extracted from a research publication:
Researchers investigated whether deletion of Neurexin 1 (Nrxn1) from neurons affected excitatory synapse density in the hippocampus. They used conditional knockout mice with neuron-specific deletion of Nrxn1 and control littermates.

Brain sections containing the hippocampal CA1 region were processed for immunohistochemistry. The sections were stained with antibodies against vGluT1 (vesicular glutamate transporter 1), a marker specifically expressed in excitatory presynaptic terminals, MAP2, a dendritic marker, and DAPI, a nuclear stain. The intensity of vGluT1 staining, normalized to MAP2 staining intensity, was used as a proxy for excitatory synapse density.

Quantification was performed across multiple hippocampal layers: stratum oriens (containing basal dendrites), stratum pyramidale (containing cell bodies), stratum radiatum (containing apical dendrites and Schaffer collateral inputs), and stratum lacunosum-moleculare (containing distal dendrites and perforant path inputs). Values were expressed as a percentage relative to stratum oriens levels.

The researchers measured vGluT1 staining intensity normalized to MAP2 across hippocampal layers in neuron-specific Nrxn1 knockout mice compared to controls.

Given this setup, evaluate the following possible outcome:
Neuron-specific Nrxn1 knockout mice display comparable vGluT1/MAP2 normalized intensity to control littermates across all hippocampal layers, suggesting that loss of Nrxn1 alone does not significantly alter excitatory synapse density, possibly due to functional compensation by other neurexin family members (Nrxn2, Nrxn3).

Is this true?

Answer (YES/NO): YES